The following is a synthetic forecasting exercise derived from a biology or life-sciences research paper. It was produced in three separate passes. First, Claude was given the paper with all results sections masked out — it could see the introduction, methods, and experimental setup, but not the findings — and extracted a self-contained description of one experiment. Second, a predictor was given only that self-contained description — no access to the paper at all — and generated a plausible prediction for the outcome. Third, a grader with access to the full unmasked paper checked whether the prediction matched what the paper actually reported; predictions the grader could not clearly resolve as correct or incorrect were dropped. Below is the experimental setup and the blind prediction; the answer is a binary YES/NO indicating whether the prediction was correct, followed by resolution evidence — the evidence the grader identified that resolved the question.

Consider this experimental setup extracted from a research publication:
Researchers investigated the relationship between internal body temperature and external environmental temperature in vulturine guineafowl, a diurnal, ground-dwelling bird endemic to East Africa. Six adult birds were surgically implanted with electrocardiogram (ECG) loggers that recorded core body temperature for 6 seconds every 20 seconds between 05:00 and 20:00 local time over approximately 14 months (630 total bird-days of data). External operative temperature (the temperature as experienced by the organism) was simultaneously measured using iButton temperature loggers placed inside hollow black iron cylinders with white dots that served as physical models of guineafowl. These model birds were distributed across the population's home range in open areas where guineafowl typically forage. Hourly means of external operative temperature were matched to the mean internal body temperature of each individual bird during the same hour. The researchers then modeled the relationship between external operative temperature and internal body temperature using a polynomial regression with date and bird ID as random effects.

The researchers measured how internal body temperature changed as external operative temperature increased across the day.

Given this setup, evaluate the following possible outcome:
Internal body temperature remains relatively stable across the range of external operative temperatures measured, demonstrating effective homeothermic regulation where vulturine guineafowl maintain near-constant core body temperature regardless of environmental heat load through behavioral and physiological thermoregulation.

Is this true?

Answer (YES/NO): NO